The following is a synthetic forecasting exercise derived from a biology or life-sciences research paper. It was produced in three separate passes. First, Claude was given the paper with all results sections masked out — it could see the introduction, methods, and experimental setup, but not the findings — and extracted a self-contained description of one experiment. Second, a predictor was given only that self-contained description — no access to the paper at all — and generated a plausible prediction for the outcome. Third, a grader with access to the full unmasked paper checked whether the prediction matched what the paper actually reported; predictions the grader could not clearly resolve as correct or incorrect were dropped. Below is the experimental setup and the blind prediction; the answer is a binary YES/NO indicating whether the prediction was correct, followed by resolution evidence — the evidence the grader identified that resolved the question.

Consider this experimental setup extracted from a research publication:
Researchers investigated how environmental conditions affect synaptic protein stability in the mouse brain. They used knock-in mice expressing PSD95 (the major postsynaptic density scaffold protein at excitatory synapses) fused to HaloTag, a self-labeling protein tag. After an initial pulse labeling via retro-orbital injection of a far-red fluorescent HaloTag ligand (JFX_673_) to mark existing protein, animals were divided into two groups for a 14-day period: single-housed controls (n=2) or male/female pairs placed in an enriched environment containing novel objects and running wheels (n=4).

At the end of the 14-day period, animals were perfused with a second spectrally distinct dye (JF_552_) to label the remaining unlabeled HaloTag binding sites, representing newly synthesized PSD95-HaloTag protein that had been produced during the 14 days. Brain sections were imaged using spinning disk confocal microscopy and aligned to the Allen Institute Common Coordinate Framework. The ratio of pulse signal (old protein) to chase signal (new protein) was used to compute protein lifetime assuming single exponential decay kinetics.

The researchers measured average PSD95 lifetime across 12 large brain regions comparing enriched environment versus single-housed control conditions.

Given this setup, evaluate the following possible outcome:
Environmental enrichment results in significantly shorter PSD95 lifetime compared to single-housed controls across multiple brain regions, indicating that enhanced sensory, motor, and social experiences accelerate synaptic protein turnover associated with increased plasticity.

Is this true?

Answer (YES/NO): YES